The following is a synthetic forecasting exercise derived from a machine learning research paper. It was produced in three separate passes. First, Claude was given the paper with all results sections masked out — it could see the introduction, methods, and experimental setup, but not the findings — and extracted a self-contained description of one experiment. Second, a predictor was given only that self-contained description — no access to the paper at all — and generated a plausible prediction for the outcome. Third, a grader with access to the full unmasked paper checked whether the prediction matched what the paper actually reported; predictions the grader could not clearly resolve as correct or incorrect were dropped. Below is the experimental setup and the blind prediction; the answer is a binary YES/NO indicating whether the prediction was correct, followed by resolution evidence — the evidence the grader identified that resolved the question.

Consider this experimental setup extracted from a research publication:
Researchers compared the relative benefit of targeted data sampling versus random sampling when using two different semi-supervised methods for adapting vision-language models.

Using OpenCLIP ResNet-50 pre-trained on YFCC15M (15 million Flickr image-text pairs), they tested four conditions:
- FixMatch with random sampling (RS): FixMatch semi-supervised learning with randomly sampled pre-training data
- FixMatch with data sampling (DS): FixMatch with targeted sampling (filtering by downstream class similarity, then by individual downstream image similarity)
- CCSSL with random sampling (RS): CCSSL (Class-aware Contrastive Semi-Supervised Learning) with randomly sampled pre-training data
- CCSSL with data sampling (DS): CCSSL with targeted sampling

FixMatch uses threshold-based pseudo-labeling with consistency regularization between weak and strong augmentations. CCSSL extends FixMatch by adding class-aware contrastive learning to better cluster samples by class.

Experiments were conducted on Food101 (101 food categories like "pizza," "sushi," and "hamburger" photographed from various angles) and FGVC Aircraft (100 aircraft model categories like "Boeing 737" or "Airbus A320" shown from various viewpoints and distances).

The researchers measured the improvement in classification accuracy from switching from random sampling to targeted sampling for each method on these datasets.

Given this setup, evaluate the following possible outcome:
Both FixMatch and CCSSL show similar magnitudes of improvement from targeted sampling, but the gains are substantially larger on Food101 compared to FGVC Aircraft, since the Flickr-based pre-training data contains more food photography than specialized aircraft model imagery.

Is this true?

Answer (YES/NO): NO